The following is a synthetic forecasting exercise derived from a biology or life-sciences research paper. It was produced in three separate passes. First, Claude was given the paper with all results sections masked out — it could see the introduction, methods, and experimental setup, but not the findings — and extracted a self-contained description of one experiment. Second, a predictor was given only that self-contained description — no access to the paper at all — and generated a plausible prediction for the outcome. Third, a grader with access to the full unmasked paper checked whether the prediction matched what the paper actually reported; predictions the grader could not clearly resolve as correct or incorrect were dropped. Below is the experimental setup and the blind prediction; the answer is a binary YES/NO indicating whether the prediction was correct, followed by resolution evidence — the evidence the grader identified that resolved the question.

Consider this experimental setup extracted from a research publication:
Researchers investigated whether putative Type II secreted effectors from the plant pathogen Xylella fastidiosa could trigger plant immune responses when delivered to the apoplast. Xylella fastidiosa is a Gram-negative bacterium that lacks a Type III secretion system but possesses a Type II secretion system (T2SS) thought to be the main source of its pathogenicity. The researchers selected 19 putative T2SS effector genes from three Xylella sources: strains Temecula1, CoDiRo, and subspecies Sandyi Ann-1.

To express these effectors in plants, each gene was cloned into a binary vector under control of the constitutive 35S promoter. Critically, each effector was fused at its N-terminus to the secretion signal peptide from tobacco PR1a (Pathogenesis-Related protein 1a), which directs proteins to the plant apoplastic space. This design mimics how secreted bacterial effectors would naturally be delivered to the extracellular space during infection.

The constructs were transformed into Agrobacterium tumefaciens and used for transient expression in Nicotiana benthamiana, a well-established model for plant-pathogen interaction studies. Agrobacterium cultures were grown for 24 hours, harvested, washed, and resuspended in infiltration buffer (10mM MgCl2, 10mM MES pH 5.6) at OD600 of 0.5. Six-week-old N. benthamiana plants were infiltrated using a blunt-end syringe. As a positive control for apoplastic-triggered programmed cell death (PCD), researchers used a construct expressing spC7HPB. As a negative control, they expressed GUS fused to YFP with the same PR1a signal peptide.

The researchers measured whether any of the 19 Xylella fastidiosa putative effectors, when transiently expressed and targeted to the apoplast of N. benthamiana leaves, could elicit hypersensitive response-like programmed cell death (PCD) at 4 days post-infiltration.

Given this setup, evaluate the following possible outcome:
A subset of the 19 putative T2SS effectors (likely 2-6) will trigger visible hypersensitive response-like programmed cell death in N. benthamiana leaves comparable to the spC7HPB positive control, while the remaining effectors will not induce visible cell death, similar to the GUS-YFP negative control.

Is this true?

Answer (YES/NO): NO